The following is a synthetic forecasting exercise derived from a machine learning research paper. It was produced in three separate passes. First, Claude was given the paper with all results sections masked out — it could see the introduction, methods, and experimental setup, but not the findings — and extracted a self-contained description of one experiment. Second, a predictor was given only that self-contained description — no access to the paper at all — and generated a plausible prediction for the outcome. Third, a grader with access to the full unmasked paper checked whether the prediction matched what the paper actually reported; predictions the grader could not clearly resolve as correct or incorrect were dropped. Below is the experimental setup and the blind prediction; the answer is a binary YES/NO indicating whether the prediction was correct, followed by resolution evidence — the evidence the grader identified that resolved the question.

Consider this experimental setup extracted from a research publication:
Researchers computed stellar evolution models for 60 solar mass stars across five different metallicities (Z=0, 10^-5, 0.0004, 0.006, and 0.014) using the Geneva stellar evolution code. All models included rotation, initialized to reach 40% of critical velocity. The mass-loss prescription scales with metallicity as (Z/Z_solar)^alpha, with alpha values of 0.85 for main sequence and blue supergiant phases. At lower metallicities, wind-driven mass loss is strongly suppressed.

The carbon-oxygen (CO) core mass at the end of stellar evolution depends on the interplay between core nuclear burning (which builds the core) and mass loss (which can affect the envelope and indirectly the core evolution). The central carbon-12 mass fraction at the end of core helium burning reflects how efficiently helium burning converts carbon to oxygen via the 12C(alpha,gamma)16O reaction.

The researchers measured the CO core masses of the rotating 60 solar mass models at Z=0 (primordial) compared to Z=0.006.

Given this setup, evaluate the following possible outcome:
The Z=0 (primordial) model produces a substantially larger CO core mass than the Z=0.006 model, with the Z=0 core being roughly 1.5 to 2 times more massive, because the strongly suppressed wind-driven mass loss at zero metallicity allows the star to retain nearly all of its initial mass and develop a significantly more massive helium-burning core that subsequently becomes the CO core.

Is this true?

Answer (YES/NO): NO